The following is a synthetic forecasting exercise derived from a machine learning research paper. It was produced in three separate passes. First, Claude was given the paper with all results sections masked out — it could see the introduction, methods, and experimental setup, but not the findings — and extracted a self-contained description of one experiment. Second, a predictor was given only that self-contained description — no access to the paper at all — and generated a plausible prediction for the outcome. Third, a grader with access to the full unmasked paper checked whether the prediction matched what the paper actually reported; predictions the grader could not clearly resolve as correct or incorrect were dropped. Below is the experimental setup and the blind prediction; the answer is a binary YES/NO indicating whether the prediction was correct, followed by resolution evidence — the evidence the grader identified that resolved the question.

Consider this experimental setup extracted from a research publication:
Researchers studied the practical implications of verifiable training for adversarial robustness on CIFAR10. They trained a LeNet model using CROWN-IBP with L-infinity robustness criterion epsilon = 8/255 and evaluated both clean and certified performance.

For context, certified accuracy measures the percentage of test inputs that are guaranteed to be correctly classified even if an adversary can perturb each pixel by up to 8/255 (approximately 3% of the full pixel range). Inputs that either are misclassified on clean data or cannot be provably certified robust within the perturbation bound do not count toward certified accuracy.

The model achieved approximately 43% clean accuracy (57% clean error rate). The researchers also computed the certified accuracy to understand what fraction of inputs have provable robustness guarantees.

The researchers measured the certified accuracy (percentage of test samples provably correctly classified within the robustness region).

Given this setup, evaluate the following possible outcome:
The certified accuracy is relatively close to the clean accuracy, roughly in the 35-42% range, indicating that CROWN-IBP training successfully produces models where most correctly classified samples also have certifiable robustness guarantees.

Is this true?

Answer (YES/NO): NO